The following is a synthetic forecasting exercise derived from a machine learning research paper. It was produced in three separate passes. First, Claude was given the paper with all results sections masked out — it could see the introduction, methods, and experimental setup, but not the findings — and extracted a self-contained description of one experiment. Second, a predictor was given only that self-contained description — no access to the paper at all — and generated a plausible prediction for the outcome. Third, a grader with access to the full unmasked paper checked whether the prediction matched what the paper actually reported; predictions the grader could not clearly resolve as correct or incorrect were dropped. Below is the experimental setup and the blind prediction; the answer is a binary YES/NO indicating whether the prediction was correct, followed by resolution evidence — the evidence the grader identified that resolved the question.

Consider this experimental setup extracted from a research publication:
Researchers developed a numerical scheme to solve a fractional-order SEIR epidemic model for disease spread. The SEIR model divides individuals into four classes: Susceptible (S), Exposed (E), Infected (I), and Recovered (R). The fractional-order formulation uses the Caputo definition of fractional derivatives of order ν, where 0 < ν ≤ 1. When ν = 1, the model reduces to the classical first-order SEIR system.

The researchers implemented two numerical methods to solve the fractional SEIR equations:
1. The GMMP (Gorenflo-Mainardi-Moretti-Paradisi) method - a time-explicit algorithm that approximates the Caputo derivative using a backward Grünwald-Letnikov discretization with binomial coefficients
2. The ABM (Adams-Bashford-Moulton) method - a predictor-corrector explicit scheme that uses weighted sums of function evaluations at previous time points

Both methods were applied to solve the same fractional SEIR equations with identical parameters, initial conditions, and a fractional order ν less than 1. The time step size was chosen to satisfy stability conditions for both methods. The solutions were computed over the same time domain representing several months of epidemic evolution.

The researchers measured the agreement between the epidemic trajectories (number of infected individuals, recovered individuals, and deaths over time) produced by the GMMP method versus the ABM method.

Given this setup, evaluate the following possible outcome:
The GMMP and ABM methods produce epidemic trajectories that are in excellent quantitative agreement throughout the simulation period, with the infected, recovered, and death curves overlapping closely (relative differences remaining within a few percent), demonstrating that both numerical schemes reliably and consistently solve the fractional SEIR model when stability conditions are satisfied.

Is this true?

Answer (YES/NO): YES